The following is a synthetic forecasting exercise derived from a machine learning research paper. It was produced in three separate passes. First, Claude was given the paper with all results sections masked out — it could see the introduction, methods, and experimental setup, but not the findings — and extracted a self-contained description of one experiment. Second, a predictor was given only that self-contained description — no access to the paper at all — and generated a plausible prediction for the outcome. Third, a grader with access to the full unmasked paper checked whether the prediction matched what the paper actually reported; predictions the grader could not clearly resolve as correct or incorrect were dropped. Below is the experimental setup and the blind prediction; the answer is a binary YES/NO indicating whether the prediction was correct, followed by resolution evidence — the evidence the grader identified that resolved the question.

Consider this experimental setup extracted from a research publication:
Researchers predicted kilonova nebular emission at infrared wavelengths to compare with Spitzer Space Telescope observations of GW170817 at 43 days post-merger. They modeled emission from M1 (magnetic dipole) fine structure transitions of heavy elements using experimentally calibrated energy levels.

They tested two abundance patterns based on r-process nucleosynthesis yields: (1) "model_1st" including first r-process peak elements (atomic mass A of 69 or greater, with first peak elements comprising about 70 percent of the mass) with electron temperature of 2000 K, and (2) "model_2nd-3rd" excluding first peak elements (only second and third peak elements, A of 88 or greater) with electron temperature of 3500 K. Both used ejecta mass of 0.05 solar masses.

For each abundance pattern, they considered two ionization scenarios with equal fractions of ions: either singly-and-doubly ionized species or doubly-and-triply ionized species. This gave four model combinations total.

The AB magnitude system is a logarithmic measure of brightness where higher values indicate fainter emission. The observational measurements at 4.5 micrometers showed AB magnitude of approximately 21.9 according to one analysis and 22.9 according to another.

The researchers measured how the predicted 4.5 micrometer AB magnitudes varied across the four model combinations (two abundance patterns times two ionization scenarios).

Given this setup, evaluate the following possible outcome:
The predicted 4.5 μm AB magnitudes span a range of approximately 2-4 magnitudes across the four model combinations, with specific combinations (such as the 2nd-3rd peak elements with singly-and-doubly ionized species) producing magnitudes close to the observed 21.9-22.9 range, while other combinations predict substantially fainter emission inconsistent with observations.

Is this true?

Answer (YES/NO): NO